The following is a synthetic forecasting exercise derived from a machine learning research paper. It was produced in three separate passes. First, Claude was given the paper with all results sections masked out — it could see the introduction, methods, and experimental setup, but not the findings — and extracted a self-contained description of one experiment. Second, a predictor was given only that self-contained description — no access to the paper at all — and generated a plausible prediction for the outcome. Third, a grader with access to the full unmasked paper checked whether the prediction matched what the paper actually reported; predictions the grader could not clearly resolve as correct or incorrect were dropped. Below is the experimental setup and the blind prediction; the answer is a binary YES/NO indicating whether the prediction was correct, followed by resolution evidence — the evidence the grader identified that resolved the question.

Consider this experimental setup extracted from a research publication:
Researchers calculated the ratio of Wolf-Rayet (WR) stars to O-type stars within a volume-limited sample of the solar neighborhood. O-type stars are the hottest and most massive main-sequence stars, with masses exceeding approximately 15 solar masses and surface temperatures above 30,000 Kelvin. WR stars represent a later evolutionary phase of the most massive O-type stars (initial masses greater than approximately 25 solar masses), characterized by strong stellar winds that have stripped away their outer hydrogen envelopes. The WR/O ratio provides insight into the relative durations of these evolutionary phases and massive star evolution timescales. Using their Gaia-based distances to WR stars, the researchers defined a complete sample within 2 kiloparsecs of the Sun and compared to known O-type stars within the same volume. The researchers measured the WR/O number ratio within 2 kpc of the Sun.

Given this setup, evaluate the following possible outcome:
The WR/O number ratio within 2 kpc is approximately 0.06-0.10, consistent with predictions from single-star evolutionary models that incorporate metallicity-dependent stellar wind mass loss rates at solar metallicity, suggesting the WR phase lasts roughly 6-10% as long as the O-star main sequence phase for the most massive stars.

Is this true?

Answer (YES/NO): YES